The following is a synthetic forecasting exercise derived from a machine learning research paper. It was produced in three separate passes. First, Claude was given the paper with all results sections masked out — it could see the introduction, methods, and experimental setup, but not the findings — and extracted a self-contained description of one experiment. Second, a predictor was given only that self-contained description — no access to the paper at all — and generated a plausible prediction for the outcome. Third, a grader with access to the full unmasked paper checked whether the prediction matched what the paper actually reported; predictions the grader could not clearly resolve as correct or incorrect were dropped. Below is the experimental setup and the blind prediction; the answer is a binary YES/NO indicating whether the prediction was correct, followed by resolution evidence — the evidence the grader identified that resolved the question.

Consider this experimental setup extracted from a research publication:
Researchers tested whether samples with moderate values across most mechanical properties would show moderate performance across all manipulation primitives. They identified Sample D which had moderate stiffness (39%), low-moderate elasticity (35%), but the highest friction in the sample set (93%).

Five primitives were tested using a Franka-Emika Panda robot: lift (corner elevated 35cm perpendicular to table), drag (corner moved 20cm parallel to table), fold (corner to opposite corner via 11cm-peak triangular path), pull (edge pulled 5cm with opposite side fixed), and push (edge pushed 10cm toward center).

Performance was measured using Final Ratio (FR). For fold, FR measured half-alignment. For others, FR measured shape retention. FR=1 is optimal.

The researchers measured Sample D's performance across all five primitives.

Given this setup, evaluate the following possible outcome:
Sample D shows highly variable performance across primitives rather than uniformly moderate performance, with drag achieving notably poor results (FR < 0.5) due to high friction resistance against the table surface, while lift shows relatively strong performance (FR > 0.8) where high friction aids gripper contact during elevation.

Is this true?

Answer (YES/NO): NO